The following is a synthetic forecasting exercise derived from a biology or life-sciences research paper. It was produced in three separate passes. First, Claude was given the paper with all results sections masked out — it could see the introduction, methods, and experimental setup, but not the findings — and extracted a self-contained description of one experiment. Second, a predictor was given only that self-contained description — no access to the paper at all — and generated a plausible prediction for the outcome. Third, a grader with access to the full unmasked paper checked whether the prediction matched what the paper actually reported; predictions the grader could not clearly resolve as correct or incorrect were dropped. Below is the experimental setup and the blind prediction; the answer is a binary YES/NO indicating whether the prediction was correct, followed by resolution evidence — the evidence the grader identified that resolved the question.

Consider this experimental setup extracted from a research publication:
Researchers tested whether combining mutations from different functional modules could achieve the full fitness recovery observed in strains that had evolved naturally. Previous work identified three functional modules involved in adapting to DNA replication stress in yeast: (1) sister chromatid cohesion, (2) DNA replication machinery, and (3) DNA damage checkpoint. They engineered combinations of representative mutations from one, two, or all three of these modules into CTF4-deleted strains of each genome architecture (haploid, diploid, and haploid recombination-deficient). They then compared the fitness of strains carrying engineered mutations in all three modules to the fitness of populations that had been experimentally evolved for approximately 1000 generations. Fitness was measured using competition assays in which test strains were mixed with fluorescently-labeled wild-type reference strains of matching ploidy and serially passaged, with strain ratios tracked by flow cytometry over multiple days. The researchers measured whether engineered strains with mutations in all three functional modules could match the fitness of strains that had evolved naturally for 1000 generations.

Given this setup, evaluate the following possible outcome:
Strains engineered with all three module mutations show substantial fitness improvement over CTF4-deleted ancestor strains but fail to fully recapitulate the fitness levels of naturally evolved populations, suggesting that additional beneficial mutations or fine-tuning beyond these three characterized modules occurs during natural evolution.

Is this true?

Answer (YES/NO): NO